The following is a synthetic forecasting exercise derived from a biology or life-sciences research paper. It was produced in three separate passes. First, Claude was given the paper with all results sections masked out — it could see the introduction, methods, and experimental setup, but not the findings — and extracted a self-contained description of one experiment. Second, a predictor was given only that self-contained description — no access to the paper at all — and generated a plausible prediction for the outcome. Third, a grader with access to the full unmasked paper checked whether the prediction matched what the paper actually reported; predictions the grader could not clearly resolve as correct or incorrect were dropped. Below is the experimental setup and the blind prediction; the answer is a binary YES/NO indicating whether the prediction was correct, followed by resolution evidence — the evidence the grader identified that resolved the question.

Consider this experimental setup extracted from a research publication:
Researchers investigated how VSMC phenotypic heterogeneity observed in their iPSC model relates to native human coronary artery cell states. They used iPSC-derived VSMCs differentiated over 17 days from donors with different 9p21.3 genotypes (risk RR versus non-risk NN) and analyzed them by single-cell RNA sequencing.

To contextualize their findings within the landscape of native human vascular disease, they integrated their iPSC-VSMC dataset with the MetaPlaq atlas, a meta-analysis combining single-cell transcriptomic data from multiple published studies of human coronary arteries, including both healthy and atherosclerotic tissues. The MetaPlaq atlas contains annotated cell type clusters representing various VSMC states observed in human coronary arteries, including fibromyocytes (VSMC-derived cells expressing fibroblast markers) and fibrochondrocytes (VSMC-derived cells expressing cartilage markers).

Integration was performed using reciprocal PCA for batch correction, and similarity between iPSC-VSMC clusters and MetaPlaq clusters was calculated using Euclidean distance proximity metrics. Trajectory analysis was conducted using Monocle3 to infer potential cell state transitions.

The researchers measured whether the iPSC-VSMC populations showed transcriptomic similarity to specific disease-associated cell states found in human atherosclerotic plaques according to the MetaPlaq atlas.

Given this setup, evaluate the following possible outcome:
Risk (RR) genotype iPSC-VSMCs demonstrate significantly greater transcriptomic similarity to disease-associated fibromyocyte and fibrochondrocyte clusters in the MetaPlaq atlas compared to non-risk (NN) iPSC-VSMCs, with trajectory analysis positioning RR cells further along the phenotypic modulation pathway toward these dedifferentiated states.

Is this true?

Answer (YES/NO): NO